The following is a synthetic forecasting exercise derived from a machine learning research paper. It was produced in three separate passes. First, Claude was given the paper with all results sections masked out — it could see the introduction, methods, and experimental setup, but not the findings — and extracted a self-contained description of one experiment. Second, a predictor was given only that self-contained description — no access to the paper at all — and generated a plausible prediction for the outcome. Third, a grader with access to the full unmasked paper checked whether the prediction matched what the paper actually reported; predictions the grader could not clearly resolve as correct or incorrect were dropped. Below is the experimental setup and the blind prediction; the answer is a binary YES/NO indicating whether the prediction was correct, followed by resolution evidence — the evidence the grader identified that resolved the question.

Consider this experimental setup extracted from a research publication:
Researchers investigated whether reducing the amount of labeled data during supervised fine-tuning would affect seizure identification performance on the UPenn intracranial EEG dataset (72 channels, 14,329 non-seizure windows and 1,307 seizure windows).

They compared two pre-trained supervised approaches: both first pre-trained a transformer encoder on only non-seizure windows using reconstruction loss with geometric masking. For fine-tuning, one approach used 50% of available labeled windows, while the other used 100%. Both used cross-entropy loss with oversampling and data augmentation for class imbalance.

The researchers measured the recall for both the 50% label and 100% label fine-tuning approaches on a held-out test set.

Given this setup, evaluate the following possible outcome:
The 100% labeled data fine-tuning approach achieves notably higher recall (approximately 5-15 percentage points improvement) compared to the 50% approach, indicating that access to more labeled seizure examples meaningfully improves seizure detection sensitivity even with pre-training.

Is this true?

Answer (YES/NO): YES